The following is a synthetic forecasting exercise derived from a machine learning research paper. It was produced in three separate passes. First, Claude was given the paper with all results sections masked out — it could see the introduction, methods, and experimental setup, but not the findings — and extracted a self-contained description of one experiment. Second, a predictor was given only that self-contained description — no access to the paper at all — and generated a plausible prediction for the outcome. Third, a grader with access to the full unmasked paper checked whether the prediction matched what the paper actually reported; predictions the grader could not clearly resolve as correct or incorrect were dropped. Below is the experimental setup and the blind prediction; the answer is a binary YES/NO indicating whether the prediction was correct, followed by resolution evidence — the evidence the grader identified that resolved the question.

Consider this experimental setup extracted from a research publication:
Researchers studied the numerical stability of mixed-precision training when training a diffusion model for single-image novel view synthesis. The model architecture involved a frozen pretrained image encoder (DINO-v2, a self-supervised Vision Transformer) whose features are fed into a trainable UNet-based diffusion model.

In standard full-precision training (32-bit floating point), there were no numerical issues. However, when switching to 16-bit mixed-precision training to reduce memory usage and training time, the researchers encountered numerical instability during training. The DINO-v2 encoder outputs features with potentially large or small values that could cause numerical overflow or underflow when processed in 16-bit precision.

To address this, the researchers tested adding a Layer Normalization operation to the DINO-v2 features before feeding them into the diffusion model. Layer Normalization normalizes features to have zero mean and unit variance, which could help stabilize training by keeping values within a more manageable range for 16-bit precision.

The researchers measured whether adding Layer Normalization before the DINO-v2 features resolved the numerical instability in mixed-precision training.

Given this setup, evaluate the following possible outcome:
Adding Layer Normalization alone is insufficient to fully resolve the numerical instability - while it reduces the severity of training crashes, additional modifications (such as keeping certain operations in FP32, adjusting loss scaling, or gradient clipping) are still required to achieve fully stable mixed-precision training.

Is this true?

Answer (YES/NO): NO